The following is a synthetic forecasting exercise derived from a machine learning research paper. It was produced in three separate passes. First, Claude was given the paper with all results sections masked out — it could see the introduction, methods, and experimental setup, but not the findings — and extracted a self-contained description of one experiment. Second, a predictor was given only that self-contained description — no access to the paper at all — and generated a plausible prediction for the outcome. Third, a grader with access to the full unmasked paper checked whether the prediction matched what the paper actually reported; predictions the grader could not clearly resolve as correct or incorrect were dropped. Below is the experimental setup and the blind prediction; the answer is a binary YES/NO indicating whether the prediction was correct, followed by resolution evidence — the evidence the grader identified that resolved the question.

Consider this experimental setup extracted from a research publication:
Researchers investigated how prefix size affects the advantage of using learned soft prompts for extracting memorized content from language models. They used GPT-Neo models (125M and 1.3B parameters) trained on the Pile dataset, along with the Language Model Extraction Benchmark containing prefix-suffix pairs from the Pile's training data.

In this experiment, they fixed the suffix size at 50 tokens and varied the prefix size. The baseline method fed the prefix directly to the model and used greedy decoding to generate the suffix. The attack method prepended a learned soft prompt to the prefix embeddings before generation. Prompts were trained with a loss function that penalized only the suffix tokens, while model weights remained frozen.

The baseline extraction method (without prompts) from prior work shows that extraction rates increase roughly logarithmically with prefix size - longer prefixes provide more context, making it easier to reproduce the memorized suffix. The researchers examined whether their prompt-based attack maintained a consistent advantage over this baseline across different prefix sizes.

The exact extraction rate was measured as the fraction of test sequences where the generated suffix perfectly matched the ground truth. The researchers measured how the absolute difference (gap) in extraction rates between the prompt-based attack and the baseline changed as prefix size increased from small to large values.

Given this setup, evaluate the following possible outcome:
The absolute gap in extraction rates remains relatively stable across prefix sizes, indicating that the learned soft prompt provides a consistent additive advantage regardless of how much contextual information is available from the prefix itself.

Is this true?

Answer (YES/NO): NO